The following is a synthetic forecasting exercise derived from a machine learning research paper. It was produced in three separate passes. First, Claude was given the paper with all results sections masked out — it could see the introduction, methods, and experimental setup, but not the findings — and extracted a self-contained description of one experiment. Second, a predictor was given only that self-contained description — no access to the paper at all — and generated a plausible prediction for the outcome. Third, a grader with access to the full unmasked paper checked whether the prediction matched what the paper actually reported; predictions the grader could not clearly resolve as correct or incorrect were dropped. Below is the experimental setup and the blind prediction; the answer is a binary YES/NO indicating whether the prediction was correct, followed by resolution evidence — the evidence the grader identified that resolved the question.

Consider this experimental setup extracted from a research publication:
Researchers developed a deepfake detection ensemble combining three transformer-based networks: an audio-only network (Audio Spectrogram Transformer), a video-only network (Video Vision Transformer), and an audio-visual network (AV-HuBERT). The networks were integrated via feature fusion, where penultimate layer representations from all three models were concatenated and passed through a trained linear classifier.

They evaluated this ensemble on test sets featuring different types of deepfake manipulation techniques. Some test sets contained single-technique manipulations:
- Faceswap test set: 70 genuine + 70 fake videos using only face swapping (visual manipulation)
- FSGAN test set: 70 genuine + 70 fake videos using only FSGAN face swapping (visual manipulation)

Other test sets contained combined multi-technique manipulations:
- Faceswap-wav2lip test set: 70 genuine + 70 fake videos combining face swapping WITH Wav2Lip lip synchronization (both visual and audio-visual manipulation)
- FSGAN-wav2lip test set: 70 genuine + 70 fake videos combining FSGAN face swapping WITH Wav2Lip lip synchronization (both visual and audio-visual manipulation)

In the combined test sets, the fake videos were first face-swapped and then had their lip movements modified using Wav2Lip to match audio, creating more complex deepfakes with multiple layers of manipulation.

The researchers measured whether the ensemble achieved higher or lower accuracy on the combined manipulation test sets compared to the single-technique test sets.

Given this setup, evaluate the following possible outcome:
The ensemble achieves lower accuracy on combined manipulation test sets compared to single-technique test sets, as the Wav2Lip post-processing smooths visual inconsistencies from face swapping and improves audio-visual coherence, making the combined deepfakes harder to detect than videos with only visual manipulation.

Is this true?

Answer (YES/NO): NO